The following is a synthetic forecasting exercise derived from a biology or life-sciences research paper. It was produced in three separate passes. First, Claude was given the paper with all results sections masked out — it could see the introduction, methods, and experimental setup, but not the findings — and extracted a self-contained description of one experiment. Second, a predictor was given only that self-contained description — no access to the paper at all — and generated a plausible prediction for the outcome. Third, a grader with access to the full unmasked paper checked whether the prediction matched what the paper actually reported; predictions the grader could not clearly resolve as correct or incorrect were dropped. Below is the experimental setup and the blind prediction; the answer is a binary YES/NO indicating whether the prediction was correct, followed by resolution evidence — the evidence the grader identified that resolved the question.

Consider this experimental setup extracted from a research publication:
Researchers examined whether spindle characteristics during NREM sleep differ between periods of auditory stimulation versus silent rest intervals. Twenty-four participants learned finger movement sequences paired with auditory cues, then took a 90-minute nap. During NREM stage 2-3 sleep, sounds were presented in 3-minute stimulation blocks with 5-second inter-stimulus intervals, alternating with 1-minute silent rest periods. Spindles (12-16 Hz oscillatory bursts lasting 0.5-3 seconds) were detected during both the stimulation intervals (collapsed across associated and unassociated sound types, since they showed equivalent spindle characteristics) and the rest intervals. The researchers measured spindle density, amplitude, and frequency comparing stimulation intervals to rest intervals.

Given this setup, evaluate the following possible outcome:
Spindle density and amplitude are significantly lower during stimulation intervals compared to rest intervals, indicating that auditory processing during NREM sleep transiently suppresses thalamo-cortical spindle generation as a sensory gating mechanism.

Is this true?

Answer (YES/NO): NO